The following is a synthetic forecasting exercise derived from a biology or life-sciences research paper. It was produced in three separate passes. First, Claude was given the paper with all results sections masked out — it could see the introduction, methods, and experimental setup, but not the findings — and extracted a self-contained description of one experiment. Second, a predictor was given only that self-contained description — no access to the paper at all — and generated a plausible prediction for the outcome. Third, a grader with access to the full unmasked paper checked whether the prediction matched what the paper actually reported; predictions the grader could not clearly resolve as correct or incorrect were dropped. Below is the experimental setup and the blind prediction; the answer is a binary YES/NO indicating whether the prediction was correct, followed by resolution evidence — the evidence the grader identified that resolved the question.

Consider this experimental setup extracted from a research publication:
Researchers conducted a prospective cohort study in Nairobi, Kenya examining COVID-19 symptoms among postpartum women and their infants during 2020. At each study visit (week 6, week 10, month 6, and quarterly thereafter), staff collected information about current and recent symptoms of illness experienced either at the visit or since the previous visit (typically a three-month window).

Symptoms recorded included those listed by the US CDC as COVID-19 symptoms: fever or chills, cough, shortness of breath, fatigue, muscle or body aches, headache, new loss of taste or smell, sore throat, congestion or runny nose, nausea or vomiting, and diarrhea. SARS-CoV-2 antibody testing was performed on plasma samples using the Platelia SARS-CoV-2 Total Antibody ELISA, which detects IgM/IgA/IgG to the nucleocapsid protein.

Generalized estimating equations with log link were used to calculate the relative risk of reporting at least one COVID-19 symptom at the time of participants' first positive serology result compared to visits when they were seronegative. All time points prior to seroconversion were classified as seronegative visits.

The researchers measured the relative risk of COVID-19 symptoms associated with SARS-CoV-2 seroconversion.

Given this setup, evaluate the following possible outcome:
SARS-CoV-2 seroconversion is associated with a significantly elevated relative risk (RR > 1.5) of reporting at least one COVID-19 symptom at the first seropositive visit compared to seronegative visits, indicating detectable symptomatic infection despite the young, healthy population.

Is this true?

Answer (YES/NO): YES